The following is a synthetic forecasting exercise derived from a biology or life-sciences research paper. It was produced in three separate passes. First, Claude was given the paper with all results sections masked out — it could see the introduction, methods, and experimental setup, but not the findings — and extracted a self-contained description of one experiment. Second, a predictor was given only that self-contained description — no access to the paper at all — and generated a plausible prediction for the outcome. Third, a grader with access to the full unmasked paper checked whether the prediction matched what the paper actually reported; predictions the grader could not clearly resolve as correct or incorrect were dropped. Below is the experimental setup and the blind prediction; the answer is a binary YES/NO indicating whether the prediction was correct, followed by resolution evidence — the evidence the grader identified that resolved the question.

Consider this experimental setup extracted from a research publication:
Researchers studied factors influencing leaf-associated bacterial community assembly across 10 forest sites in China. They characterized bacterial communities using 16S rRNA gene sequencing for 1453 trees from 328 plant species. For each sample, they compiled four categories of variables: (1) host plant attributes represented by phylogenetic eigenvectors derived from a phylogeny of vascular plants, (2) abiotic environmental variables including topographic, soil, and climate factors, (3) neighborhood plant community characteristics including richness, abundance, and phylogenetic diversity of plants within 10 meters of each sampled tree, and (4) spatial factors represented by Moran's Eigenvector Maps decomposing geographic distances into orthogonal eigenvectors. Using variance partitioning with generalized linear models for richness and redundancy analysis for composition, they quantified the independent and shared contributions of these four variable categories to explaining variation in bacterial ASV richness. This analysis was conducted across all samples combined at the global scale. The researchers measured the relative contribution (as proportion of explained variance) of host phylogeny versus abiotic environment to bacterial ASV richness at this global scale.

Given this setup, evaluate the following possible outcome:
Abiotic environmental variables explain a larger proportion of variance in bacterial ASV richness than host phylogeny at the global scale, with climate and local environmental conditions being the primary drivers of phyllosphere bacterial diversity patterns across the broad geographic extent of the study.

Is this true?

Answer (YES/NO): NO